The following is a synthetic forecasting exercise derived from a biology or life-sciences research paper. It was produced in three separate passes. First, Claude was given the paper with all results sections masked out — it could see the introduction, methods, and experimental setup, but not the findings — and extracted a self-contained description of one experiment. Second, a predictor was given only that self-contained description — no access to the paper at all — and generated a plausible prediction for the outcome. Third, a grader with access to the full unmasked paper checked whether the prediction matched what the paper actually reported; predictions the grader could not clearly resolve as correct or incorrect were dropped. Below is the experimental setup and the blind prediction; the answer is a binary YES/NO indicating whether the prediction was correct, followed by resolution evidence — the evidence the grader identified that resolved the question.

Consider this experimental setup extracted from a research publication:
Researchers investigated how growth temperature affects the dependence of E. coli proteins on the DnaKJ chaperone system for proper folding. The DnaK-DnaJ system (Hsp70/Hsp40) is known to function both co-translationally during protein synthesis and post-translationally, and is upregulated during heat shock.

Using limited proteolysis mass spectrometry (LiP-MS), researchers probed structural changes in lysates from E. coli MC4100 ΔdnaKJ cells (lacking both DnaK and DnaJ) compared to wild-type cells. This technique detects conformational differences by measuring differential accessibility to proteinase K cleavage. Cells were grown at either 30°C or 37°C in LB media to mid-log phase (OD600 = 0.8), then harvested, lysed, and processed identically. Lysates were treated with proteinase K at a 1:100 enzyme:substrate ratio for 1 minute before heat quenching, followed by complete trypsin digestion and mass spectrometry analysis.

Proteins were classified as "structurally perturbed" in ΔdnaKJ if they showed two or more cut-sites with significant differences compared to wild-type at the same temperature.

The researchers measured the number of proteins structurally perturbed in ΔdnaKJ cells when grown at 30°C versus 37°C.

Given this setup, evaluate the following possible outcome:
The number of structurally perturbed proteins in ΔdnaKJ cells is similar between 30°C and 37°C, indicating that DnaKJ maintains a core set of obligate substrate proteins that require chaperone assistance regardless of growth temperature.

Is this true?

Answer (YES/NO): NO